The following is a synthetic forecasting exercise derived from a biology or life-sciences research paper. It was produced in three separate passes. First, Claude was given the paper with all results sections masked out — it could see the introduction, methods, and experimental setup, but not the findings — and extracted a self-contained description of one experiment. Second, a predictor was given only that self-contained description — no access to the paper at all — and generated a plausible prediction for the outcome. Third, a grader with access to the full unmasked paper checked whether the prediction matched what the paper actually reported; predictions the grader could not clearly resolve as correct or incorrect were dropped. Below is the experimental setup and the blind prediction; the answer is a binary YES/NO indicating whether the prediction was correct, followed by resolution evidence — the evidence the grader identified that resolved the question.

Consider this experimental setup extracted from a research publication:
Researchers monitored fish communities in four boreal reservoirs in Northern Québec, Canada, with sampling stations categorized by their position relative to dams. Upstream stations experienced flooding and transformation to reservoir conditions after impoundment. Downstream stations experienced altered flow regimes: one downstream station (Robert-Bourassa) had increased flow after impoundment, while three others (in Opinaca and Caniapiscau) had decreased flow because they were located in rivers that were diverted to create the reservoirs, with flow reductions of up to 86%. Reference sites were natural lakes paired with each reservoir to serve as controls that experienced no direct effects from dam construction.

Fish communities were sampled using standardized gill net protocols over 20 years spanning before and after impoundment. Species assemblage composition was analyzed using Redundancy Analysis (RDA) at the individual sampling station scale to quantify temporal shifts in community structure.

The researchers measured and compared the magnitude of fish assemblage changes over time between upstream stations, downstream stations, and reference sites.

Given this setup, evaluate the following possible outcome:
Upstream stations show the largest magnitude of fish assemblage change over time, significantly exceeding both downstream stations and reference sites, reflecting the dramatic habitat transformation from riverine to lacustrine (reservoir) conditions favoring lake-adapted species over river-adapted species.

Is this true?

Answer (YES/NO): YES